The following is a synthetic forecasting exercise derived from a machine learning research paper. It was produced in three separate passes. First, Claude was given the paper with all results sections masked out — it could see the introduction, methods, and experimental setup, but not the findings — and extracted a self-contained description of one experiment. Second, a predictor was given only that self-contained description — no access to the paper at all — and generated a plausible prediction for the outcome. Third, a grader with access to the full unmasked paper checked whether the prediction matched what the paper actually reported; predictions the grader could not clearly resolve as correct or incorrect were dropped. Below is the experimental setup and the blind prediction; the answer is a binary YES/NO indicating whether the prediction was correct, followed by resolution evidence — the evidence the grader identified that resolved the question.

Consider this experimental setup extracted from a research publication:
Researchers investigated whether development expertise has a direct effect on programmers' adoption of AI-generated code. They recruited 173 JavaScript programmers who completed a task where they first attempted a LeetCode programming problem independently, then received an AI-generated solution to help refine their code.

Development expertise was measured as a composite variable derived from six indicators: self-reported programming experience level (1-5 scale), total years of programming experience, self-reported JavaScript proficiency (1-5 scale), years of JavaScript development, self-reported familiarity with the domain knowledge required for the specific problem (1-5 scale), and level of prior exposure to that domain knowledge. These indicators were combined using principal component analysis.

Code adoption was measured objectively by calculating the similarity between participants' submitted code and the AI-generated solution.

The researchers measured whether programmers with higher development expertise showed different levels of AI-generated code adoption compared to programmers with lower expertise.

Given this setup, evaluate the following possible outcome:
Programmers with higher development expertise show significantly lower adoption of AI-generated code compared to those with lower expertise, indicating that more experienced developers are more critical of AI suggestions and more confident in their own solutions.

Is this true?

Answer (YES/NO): NO